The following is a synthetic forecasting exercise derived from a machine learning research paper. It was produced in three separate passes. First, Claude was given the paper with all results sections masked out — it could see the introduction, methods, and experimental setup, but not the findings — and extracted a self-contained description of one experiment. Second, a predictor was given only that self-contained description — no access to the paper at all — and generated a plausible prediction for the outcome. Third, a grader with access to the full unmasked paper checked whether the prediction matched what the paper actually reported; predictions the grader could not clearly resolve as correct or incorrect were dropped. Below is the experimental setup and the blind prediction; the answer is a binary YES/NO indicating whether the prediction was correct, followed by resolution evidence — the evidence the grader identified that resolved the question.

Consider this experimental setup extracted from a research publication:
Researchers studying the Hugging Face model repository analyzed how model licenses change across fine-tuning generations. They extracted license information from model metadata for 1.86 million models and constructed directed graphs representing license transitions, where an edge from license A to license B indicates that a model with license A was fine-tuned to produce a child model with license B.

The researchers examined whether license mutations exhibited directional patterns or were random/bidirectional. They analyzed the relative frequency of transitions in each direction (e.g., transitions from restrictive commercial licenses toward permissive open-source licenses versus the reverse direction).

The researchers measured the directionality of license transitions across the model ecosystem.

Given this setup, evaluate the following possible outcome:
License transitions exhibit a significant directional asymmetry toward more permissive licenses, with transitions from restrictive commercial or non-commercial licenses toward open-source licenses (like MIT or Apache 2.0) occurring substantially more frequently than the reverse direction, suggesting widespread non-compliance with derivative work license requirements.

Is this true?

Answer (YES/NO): YES